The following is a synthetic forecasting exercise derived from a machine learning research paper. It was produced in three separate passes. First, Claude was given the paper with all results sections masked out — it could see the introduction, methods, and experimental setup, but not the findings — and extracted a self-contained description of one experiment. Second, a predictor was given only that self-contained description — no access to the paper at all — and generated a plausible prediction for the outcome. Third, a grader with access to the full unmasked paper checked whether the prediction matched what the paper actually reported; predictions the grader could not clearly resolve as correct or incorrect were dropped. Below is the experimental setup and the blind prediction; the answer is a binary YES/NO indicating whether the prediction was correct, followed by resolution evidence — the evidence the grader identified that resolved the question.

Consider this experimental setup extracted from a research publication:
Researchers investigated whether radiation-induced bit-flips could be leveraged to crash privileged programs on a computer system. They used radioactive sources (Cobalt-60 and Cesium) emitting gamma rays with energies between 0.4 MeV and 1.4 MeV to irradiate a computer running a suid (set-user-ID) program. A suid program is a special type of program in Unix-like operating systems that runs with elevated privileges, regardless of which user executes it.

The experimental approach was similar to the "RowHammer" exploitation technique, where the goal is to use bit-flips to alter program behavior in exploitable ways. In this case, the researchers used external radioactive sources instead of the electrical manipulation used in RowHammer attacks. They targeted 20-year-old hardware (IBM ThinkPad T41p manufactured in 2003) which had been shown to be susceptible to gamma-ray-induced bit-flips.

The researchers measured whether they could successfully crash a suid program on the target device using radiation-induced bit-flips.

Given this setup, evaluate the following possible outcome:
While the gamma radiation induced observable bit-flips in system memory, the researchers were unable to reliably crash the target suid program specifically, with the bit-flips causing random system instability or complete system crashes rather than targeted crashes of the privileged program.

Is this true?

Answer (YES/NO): NO